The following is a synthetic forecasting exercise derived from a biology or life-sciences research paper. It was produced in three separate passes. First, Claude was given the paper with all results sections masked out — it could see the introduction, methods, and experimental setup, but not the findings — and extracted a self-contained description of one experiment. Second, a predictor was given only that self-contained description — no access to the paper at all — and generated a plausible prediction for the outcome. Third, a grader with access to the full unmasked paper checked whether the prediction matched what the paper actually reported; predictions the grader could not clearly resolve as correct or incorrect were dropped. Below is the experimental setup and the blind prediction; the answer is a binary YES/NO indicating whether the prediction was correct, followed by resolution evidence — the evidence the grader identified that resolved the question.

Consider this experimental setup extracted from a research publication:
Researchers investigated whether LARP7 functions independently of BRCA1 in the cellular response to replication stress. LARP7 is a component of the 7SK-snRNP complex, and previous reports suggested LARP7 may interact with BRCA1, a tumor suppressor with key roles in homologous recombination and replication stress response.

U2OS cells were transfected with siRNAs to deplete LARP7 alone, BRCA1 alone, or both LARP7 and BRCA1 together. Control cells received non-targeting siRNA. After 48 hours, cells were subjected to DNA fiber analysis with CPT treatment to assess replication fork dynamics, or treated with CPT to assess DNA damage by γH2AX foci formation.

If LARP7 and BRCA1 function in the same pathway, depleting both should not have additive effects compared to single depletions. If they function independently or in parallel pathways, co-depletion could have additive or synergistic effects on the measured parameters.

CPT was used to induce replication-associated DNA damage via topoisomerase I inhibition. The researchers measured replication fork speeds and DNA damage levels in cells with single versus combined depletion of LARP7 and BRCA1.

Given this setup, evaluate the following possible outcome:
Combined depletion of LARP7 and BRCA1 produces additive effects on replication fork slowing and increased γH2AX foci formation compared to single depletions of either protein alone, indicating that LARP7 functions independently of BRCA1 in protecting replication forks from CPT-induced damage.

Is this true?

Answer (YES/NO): NO